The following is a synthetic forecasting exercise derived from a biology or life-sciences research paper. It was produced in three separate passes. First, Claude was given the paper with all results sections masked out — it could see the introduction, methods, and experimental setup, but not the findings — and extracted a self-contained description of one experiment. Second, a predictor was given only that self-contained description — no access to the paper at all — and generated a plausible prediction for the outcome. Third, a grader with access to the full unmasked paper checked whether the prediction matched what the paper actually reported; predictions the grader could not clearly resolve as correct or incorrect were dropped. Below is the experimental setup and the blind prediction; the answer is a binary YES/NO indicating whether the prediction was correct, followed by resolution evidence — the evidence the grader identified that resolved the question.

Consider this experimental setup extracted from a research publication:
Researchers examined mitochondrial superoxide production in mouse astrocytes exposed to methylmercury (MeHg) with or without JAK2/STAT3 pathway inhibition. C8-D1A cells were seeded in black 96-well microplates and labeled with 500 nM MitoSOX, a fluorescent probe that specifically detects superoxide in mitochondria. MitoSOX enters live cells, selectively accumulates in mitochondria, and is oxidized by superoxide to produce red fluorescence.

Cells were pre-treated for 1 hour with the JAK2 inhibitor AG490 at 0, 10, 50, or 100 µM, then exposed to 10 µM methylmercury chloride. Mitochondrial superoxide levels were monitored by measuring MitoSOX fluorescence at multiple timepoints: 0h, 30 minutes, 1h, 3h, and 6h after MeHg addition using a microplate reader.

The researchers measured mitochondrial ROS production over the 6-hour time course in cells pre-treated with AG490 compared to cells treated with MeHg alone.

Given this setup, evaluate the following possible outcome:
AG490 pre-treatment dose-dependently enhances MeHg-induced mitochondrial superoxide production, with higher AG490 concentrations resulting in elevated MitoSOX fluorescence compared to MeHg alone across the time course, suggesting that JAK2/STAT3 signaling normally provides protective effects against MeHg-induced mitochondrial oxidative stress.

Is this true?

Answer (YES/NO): NO